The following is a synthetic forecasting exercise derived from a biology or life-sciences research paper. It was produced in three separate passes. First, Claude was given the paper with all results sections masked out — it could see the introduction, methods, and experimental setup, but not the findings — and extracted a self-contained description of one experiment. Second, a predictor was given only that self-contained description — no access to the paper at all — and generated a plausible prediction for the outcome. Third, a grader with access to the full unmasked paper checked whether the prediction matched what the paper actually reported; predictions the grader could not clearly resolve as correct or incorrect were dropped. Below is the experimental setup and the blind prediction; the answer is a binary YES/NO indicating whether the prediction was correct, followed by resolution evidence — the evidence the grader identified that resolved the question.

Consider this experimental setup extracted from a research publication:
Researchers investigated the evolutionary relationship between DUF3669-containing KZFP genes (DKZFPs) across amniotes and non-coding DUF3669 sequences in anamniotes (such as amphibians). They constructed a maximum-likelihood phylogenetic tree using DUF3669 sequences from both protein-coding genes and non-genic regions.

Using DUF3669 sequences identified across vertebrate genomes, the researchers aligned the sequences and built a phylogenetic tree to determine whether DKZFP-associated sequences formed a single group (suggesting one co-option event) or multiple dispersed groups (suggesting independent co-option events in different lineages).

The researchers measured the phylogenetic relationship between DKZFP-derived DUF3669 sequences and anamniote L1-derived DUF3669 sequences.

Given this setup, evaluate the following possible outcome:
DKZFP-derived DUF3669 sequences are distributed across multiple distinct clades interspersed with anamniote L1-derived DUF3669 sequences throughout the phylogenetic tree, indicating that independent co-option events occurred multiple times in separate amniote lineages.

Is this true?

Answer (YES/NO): NO